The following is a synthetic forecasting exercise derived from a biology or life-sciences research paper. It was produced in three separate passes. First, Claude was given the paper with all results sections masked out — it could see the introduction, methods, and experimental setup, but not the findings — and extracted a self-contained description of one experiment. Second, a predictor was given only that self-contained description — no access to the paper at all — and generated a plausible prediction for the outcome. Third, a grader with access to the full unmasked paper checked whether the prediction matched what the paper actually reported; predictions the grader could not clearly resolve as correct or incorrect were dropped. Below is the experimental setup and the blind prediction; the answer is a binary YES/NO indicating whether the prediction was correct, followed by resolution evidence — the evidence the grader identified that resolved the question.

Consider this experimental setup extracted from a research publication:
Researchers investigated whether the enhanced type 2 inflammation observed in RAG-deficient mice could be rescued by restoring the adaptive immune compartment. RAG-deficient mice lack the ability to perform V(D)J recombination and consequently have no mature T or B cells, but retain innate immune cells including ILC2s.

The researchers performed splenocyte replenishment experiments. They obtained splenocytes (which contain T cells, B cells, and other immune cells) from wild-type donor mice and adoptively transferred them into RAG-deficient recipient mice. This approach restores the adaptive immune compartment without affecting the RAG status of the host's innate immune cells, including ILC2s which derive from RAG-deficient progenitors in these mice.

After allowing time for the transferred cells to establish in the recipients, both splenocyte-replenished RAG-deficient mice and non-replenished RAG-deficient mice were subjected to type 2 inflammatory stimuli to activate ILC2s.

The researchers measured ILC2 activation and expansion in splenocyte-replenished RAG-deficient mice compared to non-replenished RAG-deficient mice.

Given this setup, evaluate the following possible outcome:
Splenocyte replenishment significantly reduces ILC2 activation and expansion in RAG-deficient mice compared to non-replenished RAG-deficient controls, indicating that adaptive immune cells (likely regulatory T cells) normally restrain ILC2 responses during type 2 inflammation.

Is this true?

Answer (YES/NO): NO